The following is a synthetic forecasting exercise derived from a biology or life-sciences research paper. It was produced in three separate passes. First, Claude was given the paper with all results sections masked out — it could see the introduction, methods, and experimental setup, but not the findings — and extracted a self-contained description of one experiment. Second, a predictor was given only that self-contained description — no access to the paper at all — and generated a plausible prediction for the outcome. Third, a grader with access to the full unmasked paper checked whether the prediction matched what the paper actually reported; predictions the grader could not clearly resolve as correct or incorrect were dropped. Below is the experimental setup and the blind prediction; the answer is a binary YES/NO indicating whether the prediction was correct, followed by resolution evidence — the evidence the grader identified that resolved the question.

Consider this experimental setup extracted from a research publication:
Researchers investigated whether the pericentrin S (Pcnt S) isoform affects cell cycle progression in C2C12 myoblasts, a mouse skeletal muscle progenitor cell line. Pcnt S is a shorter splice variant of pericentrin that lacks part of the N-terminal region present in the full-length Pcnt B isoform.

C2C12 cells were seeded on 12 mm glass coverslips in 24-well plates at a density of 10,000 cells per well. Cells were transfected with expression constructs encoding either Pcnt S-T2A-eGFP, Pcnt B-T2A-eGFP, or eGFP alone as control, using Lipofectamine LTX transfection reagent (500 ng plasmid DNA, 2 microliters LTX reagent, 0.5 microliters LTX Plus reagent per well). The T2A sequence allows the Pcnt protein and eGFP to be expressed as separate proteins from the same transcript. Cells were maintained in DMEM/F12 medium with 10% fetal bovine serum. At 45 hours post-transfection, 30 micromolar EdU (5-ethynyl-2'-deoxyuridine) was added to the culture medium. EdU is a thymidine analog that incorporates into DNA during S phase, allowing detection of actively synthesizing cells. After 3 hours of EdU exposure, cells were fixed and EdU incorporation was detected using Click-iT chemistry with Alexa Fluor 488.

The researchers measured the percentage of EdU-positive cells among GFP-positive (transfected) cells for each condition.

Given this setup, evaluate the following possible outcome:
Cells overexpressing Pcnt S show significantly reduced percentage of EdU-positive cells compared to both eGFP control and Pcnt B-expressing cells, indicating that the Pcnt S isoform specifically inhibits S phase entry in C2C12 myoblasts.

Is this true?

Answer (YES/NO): YES